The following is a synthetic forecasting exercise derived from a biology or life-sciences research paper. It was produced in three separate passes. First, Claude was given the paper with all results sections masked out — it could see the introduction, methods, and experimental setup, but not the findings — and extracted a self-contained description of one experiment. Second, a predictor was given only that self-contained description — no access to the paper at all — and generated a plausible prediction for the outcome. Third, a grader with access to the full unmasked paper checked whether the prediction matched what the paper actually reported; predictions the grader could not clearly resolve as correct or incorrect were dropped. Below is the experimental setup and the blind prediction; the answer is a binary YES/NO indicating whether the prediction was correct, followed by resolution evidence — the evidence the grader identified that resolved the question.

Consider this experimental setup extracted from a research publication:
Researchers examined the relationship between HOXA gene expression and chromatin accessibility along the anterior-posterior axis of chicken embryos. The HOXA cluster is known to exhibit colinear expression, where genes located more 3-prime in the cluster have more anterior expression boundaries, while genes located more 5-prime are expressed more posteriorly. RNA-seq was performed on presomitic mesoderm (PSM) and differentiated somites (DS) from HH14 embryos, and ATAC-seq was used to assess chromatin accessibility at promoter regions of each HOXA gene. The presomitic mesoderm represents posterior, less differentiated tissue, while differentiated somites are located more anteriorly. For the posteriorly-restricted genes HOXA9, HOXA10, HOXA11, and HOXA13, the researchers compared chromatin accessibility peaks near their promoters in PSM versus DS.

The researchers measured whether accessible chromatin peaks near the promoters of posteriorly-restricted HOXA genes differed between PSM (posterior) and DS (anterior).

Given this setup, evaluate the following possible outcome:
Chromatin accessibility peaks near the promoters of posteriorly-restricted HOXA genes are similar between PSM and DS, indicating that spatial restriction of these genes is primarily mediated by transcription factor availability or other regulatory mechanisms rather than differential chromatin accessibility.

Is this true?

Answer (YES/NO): NO